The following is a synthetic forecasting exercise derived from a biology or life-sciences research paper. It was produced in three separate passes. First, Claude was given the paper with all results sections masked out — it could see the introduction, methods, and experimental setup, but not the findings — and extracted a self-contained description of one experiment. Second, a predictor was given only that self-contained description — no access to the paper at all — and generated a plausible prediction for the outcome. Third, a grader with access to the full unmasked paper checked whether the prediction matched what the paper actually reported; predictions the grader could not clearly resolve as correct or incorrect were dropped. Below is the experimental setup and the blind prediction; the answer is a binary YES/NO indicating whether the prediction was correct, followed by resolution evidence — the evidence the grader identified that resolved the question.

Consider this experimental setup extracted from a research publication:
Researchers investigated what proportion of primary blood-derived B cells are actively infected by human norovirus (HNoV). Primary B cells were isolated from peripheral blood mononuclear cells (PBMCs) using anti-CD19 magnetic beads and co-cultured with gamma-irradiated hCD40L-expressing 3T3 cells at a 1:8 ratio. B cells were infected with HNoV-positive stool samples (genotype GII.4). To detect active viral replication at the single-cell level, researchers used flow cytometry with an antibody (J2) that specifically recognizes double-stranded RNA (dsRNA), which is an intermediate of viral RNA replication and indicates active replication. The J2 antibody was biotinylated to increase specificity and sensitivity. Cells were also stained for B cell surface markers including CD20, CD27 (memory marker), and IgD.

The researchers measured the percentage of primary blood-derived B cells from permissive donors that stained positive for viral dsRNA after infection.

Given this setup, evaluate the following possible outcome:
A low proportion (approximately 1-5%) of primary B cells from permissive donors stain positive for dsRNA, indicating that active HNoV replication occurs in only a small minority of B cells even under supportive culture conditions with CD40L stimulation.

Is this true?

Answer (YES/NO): NO